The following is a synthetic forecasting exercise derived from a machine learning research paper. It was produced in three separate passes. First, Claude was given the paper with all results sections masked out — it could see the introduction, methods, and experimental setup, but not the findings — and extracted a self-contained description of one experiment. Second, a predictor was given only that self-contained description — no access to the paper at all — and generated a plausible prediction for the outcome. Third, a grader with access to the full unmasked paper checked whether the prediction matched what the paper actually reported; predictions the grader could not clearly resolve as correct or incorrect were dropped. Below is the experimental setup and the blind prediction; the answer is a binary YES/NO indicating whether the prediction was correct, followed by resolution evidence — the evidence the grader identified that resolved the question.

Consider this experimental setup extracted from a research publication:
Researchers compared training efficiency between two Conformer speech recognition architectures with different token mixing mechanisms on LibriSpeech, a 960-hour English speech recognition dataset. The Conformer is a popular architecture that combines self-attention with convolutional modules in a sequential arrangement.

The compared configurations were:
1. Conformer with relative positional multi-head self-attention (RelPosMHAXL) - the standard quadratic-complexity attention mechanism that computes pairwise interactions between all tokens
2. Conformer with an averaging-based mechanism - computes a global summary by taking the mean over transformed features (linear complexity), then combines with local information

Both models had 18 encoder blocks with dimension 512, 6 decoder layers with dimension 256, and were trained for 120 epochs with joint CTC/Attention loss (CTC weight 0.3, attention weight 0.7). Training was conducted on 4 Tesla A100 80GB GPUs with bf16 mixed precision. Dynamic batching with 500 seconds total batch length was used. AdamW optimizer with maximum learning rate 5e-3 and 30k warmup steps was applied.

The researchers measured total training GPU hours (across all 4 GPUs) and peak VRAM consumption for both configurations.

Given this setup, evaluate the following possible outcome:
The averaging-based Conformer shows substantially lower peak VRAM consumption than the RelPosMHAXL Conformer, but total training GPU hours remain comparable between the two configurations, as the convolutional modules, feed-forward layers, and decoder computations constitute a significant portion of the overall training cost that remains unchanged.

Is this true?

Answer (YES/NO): NO